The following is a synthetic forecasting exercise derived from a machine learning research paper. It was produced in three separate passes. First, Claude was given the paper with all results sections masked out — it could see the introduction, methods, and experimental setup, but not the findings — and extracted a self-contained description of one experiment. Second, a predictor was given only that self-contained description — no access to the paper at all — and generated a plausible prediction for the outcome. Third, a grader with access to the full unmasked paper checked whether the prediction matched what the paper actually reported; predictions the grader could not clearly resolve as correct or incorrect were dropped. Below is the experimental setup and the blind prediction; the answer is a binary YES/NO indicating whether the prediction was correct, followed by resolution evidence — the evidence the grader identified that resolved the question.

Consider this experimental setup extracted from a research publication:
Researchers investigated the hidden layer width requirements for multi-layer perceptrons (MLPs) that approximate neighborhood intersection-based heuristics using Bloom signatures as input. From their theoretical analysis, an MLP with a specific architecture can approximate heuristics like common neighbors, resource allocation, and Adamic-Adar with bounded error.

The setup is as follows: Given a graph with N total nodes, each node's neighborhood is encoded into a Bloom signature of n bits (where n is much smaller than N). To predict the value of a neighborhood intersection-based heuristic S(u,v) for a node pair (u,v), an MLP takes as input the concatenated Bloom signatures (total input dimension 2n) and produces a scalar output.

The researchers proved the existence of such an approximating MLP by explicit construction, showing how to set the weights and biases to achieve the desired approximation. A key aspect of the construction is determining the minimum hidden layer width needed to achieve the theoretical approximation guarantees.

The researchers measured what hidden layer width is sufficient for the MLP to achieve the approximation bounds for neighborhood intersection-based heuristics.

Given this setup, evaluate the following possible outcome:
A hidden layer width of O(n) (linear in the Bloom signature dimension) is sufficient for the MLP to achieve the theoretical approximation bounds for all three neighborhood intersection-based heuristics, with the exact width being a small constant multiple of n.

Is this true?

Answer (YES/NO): NO